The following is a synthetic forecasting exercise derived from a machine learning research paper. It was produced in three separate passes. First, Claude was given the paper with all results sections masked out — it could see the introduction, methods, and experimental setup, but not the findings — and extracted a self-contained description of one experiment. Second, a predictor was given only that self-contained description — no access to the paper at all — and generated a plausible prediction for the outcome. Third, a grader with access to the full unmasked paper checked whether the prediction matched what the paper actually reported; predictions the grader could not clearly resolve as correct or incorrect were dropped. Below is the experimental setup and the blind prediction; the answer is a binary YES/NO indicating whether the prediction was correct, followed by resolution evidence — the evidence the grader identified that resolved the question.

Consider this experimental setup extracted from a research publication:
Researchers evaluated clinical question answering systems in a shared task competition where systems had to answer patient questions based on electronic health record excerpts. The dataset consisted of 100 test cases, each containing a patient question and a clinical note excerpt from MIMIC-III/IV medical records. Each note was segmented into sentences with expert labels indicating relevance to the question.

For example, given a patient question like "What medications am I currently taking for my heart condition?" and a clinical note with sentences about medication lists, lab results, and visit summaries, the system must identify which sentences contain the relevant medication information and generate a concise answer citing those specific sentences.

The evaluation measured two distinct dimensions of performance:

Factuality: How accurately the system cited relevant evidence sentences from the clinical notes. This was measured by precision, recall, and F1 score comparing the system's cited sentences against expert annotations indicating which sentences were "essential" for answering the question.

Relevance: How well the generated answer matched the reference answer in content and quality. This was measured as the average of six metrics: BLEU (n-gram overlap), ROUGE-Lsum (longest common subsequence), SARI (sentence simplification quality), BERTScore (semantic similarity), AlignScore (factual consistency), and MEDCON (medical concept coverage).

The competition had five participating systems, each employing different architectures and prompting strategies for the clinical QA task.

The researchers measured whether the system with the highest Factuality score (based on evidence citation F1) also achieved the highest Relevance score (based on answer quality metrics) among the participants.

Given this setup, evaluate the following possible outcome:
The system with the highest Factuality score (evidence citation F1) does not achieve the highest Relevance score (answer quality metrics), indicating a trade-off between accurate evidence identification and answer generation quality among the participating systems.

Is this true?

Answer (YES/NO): YES